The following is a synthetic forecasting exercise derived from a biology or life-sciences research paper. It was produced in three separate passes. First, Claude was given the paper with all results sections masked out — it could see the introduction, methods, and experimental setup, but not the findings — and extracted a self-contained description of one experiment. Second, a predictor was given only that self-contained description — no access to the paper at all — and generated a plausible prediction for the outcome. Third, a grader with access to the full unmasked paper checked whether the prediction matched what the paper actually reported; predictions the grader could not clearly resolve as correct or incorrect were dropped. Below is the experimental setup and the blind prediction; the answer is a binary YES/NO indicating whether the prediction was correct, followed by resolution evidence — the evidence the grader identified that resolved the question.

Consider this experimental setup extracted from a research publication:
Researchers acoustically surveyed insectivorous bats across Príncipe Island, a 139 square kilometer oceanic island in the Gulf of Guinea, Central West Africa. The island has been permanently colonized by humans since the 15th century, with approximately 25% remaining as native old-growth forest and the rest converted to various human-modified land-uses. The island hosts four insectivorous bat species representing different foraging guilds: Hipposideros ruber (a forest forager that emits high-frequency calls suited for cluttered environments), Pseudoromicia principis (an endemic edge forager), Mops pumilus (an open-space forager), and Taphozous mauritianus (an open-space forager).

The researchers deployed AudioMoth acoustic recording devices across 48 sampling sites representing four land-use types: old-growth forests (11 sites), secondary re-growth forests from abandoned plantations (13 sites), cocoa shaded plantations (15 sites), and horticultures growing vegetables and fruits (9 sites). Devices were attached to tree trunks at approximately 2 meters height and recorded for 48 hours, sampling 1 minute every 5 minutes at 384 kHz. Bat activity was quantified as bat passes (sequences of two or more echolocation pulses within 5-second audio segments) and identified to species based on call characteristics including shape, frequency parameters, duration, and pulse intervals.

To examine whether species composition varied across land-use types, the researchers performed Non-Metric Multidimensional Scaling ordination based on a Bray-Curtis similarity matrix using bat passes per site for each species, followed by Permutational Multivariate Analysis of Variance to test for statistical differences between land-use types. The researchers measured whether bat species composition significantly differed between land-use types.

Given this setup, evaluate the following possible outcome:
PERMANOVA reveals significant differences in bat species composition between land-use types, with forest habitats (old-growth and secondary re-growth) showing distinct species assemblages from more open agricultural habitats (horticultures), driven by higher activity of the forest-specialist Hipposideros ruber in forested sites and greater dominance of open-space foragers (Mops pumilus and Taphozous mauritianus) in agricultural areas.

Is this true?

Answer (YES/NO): NO